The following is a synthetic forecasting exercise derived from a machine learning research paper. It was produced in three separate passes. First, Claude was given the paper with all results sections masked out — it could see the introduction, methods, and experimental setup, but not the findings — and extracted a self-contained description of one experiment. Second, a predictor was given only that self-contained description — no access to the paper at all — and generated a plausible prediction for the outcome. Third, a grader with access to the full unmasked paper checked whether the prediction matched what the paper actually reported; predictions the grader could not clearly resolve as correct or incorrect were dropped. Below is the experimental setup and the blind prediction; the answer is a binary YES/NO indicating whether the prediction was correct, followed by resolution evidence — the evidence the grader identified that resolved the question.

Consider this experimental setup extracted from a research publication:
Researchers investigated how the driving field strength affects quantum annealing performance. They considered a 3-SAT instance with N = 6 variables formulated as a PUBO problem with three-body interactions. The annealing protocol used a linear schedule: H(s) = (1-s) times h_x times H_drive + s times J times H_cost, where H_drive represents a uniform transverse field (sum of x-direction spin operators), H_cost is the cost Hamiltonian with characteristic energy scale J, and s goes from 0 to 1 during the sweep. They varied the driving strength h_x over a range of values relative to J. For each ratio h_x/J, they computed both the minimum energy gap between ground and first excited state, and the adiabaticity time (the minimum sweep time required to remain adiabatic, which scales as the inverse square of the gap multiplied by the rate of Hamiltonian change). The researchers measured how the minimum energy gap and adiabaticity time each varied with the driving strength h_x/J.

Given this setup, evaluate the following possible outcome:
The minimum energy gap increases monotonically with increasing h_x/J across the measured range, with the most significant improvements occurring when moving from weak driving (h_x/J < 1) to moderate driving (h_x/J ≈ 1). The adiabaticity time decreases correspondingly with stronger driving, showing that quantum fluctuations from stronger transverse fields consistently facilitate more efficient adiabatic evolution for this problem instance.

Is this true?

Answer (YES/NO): NO